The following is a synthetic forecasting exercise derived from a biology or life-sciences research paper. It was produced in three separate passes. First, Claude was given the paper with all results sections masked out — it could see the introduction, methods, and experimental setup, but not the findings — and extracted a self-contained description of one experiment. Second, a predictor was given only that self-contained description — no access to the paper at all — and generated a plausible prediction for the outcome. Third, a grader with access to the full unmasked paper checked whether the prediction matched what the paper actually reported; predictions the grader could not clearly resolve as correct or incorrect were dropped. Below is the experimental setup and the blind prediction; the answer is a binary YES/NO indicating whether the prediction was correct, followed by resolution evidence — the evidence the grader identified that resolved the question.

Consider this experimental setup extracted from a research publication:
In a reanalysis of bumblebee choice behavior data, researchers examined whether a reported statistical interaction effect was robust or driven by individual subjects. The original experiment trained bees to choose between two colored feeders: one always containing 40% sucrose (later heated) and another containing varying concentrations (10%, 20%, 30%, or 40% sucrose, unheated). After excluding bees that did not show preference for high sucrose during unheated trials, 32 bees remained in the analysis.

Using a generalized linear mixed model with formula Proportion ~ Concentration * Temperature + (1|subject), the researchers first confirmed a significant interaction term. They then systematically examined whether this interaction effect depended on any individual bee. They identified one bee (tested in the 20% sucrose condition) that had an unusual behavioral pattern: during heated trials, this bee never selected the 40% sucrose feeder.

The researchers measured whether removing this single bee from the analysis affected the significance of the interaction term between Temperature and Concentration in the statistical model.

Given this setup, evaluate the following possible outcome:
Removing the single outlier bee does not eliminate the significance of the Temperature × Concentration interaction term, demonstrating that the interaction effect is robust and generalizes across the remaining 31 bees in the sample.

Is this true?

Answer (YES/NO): NO